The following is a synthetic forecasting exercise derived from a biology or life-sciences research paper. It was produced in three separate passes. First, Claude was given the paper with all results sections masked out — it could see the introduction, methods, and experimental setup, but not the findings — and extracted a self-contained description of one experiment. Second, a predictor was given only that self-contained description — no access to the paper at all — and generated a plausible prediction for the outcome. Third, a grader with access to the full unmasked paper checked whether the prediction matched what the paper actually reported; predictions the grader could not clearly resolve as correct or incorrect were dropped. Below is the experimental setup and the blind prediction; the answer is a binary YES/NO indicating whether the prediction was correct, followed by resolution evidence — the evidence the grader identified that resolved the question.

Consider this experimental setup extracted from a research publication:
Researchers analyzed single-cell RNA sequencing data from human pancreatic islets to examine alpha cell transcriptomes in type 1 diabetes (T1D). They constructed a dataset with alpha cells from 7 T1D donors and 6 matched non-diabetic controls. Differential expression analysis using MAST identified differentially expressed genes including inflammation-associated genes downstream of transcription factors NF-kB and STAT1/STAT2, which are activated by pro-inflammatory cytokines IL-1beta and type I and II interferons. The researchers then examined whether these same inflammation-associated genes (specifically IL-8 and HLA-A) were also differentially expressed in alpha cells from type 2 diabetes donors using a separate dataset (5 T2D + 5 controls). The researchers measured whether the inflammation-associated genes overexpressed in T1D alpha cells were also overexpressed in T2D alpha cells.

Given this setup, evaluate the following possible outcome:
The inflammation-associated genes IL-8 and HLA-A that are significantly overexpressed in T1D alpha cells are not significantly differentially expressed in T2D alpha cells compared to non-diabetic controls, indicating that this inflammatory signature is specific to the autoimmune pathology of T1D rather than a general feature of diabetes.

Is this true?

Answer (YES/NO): YES